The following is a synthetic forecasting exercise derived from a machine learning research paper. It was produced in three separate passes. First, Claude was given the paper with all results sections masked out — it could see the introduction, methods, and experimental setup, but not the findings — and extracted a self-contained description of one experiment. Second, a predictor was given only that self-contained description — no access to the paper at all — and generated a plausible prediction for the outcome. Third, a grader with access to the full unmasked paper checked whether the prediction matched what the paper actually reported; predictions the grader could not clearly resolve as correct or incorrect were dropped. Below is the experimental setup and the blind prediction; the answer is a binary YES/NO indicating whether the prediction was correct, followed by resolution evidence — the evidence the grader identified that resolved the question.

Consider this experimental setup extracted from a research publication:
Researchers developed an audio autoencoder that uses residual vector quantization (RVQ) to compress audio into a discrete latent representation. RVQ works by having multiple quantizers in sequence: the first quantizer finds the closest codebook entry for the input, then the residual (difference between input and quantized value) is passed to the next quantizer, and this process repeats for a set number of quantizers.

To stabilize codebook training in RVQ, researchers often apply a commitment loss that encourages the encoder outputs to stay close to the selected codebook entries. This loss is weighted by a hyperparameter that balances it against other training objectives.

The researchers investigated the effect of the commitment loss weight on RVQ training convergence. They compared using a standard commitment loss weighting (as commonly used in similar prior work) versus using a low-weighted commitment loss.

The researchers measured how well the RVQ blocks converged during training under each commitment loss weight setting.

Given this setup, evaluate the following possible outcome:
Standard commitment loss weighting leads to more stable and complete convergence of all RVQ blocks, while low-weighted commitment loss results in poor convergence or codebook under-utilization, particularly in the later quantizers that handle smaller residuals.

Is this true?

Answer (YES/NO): NO